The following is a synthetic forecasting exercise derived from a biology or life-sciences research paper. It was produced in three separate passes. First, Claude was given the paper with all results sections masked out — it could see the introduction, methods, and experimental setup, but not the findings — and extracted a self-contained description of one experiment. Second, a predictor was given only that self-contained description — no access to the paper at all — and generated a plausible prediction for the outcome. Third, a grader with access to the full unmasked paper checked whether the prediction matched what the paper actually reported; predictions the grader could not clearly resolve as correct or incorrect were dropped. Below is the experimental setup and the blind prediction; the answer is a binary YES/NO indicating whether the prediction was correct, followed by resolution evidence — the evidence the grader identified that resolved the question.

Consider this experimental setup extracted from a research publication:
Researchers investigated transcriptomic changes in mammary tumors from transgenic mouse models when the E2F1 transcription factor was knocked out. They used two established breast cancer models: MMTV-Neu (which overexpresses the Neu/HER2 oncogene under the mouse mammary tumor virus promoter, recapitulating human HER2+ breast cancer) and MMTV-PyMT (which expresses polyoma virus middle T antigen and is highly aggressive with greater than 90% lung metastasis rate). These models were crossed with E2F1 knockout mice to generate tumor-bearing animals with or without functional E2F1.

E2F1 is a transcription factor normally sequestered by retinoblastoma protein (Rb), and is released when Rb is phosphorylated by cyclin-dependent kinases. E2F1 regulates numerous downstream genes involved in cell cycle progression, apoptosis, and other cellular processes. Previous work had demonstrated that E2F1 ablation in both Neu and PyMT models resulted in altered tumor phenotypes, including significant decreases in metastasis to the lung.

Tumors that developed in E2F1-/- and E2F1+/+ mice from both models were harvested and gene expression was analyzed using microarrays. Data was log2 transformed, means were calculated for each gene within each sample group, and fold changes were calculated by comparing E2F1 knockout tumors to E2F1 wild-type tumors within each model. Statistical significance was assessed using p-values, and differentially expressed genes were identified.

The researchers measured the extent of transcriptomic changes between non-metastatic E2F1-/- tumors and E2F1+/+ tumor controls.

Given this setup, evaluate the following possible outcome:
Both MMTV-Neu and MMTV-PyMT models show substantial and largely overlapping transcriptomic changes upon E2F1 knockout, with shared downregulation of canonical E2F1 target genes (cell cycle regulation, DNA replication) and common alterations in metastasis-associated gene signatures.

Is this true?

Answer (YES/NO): NO